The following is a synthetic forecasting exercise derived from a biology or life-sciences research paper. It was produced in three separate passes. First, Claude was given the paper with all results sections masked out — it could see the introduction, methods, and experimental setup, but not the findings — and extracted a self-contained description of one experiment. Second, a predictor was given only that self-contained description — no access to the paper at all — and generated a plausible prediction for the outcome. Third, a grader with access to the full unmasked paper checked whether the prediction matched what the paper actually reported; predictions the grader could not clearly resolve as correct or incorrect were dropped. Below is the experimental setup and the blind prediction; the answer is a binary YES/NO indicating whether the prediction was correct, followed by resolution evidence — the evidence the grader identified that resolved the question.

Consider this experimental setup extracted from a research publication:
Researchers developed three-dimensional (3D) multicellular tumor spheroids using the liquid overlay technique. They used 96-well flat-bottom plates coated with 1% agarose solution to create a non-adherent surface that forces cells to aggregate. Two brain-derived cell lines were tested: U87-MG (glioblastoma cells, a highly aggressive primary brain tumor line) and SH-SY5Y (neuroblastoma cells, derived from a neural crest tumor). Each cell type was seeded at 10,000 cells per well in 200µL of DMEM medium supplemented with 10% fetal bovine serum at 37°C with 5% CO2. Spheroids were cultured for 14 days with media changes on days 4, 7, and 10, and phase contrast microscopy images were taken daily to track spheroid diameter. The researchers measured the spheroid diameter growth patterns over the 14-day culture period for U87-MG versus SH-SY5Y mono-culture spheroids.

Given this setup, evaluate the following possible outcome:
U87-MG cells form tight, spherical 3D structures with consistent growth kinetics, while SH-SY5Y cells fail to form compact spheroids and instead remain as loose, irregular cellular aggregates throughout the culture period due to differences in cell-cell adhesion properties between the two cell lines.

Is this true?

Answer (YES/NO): NO